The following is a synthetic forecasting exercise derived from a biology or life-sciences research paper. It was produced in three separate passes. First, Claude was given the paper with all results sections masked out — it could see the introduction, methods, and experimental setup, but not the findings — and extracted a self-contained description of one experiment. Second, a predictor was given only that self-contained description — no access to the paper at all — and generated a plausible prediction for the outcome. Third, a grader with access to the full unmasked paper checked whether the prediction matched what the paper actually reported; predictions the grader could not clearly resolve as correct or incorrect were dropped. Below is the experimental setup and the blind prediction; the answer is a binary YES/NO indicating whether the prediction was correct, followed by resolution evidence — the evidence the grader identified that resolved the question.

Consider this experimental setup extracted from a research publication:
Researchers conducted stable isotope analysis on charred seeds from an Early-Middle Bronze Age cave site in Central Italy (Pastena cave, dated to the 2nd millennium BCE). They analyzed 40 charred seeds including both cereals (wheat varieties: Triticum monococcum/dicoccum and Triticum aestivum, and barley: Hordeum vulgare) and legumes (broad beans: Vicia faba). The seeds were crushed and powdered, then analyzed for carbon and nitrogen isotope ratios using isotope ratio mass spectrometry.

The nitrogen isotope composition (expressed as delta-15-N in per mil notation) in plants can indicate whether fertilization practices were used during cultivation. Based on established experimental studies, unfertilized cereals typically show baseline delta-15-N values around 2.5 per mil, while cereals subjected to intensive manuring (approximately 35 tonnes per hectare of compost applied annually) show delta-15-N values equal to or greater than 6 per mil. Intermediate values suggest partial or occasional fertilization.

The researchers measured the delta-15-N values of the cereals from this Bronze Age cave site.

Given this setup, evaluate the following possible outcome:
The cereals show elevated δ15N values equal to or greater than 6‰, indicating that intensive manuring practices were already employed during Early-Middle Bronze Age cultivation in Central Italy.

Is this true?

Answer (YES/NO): NO